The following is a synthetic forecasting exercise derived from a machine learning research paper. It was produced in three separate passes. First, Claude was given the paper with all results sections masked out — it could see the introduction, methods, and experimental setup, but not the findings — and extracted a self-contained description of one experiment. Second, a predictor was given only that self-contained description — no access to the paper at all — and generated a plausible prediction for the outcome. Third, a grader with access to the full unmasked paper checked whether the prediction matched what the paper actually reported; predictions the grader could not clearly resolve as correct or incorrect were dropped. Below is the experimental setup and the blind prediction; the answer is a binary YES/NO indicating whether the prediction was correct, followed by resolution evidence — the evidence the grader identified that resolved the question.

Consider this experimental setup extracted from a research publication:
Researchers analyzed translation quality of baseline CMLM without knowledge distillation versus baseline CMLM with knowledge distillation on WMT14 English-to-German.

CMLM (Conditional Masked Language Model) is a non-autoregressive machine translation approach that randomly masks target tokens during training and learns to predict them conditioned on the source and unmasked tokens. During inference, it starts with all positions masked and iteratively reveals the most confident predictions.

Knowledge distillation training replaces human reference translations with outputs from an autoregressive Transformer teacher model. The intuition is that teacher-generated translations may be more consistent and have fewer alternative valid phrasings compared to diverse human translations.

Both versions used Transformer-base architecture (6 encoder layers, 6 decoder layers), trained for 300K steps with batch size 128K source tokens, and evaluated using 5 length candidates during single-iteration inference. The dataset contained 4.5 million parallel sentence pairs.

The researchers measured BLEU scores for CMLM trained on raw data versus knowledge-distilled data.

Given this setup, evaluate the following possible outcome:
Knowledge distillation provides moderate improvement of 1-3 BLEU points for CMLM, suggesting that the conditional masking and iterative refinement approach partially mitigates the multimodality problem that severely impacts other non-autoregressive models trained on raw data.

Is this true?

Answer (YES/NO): NO